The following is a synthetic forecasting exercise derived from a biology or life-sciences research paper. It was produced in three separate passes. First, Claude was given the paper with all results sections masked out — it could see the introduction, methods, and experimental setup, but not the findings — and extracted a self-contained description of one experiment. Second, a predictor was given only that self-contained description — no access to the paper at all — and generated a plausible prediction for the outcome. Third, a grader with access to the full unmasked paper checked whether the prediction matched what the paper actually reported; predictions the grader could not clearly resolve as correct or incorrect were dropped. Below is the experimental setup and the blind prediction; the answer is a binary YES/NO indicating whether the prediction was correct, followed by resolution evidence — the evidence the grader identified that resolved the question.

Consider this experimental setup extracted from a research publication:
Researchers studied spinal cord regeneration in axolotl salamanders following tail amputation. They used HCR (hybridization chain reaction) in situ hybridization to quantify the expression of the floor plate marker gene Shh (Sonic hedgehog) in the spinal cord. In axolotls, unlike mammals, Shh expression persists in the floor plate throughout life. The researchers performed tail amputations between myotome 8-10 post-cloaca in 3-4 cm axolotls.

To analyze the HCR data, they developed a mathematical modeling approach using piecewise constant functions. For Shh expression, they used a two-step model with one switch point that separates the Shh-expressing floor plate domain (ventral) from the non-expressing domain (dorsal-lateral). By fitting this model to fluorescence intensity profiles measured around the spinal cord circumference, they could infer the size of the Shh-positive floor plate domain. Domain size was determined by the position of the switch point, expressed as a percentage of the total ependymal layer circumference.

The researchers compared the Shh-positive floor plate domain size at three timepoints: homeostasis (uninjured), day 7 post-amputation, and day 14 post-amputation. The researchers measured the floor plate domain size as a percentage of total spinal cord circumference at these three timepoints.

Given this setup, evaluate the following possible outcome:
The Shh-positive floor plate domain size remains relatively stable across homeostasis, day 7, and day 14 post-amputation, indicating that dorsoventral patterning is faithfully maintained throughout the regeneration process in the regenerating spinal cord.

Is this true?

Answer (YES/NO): NO